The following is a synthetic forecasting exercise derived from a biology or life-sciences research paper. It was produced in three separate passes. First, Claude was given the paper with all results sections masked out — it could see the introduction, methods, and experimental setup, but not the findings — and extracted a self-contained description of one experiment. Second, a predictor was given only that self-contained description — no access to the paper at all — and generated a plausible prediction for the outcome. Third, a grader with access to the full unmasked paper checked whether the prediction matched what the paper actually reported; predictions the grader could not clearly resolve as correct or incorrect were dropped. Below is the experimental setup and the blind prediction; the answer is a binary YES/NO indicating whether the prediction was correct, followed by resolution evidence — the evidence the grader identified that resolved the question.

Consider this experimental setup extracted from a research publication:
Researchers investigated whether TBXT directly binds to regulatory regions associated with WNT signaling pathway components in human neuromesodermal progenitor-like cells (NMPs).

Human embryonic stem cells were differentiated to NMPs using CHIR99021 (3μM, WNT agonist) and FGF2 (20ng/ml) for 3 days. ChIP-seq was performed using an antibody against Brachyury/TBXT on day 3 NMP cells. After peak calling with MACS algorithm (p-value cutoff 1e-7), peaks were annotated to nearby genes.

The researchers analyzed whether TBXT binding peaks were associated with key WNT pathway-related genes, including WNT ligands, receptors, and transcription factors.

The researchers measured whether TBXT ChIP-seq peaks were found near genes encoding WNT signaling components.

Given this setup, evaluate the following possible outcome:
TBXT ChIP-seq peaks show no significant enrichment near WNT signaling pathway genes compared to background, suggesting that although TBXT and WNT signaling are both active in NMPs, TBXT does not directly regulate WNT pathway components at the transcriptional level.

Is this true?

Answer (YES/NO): NO